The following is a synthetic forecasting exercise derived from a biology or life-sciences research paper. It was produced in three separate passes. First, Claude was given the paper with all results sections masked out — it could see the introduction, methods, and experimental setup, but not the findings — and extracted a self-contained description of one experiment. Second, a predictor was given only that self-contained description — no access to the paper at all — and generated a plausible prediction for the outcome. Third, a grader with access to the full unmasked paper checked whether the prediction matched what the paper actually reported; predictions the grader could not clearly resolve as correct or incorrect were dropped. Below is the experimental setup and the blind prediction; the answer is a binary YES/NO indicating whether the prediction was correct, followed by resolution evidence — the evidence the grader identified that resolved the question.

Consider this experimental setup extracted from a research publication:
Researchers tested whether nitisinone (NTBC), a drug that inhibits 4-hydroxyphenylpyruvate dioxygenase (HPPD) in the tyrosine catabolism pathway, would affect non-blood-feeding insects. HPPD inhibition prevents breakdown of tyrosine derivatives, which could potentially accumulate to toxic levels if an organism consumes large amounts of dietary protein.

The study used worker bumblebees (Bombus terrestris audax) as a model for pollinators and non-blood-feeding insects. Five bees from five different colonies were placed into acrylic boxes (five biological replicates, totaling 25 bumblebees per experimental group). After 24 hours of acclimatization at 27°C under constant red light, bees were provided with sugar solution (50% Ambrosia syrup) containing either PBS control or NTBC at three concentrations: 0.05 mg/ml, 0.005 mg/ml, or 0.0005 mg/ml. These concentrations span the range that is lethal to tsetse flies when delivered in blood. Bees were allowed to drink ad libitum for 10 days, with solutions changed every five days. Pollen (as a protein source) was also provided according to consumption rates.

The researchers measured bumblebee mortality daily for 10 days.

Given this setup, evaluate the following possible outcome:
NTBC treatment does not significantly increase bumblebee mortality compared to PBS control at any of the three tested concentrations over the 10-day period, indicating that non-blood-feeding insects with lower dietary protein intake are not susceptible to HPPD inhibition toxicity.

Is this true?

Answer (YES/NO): YES